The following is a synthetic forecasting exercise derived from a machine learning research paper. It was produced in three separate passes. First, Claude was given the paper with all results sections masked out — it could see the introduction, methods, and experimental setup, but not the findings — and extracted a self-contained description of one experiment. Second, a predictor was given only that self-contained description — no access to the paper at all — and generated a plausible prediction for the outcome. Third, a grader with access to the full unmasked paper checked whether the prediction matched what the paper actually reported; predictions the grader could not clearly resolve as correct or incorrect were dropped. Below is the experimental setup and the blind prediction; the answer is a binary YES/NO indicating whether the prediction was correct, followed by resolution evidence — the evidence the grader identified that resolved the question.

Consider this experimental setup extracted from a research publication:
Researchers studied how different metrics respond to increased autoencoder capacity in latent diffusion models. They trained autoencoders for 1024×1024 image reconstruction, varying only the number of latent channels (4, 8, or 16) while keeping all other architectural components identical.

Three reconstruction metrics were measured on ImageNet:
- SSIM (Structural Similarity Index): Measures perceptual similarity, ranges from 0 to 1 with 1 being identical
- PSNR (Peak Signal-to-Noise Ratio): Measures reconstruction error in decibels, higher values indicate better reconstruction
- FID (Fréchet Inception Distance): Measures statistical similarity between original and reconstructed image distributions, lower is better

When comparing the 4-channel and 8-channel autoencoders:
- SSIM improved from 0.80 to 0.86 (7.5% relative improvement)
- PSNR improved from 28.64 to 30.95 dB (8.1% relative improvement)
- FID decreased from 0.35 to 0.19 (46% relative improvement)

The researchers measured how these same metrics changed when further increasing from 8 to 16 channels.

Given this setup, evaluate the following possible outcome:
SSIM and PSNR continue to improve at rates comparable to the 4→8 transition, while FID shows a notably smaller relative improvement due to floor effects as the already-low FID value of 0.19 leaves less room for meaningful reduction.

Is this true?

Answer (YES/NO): NO